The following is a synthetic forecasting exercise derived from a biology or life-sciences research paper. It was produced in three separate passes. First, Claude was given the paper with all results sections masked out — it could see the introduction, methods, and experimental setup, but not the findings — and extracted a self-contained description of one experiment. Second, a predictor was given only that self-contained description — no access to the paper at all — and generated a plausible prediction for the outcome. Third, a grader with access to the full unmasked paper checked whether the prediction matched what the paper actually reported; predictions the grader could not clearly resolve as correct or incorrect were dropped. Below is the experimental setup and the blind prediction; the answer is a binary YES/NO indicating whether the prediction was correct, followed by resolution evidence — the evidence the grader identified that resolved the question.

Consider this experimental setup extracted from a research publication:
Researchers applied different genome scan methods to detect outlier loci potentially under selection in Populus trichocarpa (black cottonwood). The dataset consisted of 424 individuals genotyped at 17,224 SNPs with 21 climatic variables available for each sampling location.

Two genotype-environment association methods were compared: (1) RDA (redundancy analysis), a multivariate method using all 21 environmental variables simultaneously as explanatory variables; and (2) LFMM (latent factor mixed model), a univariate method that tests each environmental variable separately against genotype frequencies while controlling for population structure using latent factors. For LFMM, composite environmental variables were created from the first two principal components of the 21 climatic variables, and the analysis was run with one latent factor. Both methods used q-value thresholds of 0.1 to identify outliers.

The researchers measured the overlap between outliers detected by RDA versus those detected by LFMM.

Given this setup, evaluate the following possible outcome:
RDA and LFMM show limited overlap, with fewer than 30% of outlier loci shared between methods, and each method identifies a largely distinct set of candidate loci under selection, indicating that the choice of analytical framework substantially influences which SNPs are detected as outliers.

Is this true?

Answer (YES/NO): YES